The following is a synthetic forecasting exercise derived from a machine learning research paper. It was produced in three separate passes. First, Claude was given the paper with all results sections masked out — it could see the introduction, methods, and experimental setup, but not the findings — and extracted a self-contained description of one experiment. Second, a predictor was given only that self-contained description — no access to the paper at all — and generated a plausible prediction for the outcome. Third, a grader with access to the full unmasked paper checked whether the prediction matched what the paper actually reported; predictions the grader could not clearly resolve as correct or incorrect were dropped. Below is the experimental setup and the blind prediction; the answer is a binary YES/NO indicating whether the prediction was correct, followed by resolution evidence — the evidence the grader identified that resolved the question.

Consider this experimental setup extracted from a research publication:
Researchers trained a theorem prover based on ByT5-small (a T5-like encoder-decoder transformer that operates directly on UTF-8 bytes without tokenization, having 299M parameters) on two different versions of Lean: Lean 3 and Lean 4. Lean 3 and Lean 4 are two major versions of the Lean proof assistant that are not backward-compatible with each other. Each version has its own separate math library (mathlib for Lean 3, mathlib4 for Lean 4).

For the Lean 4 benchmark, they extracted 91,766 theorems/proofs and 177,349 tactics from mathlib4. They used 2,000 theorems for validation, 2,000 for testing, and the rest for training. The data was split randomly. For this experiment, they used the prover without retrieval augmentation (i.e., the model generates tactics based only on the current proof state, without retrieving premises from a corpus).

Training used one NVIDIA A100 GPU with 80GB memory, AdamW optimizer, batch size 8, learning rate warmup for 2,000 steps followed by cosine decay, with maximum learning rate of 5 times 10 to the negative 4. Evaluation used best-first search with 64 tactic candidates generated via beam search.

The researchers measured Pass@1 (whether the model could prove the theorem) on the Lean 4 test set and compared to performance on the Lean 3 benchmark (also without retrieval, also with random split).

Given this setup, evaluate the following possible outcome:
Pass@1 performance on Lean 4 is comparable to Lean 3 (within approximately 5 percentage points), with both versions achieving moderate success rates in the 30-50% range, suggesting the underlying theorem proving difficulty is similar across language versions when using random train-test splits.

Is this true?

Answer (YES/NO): YES